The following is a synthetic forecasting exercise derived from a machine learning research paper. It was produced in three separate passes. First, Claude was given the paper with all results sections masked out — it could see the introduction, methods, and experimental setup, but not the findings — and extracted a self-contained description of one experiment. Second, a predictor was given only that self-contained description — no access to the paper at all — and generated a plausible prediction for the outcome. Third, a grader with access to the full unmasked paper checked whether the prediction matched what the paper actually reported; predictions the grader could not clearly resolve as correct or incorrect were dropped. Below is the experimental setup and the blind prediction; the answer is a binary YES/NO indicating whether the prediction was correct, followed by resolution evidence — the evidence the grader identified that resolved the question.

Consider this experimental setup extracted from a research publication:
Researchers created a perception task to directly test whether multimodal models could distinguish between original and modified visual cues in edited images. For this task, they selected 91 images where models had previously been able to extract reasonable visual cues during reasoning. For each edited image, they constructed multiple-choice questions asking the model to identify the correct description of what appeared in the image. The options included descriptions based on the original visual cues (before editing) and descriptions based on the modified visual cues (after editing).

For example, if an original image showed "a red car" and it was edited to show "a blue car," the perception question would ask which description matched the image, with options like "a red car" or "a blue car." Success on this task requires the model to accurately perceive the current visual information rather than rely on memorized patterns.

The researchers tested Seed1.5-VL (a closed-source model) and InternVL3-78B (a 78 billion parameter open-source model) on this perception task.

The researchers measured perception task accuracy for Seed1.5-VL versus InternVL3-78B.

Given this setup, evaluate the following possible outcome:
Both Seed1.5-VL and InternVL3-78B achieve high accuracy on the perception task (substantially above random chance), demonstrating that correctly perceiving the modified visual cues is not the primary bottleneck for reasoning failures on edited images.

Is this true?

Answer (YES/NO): NO